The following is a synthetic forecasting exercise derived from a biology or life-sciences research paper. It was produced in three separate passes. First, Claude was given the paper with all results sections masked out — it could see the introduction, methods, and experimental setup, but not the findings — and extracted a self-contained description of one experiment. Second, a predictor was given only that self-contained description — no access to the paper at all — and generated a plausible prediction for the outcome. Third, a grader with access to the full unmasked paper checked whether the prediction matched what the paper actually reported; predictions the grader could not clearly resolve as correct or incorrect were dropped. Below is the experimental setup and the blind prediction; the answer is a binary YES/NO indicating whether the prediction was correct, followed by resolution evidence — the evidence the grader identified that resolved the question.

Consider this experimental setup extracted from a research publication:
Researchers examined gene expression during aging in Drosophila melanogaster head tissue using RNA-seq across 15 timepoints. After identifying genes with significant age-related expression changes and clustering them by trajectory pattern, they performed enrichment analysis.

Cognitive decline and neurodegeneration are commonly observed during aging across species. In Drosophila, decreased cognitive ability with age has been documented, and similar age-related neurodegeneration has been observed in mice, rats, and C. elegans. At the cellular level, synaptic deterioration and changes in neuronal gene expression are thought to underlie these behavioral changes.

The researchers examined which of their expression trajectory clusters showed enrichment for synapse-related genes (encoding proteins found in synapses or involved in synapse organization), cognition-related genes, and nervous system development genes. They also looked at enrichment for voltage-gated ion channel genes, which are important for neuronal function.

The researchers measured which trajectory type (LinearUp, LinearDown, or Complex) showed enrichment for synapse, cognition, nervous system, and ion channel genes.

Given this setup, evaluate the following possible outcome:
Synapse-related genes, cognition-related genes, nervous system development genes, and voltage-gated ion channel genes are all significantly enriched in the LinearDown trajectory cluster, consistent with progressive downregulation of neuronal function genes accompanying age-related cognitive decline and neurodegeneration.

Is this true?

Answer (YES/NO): YES